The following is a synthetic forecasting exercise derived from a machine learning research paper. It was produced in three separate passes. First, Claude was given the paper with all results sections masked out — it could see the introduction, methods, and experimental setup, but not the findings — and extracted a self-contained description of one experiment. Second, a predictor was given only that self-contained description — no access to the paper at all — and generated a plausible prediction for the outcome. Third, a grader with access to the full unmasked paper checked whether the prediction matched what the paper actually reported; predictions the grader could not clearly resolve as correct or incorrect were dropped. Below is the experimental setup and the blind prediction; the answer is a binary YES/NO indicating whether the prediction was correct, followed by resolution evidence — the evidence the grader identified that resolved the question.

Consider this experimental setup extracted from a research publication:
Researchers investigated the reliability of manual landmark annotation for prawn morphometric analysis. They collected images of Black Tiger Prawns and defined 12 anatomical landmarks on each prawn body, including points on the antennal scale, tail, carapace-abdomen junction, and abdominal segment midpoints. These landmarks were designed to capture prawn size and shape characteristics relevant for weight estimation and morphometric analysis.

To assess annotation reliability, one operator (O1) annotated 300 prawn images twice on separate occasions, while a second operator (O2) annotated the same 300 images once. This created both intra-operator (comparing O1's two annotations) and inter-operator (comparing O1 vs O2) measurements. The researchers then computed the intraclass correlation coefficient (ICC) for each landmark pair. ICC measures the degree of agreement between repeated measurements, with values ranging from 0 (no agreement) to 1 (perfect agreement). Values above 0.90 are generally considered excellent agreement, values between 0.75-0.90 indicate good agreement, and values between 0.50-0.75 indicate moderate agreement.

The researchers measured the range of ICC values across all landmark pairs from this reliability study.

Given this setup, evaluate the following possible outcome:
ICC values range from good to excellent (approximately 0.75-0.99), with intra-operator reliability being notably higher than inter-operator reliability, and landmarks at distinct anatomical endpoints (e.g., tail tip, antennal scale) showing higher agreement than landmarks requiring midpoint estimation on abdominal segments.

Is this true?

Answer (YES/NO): NO